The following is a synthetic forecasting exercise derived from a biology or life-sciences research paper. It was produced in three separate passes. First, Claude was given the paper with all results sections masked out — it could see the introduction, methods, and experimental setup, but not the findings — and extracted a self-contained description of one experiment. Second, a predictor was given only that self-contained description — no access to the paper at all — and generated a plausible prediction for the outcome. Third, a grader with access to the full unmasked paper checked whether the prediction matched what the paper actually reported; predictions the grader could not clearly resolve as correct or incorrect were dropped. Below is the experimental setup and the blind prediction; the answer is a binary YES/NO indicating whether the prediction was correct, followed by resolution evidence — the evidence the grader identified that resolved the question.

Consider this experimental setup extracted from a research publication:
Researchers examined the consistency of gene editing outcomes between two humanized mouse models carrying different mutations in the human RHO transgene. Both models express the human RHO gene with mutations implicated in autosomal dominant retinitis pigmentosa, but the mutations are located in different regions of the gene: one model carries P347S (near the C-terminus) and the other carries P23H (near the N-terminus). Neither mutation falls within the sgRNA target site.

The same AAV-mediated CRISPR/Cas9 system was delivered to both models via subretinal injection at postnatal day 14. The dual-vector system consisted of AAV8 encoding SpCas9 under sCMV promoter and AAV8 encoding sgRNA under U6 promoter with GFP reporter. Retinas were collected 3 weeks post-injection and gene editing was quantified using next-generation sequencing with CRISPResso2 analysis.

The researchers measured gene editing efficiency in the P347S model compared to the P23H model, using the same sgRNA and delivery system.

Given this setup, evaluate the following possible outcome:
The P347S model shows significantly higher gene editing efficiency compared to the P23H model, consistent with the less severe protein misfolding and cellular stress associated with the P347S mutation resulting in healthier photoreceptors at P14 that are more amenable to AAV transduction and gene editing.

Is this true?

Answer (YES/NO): NO